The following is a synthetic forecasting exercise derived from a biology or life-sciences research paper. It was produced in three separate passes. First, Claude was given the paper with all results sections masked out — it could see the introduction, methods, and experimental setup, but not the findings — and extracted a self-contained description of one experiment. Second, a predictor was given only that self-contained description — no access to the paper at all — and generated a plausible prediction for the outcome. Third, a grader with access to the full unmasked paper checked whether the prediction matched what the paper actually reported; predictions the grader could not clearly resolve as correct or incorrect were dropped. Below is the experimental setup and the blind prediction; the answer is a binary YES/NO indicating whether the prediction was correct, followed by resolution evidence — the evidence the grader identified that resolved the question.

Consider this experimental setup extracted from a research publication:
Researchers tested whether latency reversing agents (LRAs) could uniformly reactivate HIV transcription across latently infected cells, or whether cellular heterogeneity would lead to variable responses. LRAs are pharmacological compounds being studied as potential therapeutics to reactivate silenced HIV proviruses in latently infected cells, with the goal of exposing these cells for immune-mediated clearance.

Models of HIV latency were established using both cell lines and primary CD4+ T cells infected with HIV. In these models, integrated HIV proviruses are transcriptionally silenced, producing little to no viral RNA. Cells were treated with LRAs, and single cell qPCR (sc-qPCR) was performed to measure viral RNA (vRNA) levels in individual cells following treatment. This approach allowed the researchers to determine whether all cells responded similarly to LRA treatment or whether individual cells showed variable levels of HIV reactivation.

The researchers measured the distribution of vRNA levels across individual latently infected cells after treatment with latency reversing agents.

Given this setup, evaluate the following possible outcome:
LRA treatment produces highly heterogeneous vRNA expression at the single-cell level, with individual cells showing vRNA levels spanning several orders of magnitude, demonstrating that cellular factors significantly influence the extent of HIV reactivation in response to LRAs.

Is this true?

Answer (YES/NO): YES